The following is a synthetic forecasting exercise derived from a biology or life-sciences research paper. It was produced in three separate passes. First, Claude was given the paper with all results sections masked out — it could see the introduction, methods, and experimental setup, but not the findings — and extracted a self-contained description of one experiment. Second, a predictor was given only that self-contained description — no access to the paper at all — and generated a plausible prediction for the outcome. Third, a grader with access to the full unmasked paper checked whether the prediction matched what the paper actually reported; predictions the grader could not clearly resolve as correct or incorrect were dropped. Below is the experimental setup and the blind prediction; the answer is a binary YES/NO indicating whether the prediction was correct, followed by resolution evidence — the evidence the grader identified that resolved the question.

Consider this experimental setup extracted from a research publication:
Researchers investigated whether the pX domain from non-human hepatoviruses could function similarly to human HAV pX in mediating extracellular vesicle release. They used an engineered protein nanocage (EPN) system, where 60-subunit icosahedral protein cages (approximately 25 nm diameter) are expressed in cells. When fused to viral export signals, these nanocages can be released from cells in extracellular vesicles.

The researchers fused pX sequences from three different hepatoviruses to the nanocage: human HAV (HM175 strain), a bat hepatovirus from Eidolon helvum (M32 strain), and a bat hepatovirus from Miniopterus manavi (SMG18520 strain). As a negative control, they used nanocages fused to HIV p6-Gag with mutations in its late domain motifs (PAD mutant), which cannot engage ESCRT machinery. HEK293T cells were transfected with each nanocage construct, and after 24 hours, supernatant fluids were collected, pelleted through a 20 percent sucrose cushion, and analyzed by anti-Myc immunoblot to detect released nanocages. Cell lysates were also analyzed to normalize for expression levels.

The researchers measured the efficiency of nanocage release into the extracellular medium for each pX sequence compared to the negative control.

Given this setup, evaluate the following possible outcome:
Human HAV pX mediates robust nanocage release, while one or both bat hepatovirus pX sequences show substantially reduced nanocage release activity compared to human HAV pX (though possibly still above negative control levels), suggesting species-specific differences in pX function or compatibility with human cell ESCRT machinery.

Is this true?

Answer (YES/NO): NO